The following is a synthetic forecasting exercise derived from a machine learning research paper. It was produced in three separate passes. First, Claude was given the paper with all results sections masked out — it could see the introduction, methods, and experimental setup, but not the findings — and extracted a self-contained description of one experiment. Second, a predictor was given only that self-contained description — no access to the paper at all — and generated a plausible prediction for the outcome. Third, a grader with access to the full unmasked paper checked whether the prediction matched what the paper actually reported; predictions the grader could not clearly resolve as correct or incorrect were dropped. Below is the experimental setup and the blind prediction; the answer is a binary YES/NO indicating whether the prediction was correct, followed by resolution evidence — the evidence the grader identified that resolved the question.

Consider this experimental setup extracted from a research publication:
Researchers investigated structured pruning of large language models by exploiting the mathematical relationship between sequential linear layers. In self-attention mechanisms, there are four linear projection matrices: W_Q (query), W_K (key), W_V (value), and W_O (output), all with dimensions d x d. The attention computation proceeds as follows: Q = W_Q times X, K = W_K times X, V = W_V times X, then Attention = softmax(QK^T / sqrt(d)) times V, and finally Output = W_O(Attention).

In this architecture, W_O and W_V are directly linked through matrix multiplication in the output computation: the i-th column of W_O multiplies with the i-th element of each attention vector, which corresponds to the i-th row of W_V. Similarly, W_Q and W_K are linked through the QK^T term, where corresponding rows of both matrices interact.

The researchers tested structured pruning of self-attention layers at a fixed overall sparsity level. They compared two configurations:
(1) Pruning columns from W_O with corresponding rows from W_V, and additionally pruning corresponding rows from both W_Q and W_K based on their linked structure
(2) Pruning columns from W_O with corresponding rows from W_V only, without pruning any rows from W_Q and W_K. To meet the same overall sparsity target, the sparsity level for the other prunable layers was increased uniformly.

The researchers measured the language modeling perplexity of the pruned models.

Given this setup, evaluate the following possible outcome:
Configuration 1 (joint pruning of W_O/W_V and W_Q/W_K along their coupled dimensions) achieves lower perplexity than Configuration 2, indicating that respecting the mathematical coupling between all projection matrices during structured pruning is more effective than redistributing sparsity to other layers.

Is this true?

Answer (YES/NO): NO